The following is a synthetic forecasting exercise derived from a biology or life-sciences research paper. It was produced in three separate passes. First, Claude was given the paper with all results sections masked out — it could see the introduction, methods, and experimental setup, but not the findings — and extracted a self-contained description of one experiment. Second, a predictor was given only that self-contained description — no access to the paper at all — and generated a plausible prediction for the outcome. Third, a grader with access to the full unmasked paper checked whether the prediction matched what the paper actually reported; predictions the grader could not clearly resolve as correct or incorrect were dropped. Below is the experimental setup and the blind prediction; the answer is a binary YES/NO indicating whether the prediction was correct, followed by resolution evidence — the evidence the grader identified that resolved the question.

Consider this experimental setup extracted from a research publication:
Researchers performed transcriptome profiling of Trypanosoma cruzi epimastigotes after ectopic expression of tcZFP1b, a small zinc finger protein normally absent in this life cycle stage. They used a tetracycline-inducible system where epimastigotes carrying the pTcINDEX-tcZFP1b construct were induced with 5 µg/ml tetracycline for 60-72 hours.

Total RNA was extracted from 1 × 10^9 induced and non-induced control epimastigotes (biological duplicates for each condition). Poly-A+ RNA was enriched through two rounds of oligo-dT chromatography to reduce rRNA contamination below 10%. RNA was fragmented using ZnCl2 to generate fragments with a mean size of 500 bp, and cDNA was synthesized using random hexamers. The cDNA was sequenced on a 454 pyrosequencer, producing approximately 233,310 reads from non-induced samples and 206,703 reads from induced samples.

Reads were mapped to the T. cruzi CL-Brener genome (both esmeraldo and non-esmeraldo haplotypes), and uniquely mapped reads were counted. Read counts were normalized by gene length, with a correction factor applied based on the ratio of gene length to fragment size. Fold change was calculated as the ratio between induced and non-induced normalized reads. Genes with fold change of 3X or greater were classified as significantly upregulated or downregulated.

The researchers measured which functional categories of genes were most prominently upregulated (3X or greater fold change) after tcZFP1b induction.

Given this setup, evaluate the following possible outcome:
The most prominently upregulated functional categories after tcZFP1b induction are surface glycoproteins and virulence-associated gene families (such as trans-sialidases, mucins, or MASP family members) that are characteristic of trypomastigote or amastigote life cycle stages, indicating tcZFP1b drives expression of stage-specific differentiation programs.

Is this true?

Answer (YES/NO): YES